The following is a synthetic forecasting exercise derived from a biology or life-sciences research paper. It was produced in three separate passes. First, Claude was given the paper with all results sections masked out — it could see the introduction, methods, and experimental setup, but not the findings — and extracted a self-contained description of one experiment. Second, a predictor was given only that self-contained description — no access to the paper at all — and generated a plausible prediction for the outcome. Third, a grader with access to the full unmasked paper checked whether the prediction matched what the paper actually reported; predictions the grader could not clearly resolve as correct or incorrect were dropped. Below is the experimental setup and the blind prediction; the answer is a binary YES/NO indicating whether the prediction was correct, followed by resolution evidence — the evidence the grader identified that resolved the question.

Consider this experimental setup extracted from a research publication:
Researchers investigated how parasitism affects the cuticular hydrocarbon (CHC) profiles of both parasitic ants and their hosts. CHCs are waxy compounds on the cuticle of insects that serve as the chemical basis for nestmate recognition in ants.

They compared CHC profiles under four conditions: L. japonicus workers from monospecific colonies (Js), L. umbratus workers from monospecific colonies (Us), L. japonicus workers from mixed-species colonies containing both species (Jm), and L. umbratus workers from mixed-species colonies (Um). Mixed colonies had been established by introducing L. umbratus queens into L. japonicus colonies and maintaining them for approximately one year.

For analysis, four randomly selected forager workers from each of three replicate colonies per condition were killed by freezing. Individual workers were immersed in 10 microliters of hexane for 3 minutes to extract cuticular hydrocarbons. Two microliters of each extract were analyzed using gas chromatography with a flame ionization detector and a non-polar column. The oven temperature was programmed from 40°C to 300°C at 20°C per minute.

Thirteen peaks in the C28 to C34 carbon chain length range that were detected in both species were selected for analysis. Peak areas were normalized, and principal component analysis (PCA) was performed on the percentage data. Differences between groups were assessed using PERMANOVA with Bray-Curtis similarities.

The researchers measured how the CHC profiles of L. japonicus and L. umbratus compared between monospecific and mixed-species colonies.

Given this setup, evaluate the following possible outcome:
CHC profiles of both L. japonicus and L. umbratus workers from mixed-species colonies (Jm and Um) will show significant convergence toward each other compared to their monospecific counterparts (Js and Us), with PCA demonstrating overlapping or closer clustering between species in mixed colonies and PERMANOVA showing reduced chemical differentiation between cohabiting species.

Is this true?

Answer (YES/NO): NO